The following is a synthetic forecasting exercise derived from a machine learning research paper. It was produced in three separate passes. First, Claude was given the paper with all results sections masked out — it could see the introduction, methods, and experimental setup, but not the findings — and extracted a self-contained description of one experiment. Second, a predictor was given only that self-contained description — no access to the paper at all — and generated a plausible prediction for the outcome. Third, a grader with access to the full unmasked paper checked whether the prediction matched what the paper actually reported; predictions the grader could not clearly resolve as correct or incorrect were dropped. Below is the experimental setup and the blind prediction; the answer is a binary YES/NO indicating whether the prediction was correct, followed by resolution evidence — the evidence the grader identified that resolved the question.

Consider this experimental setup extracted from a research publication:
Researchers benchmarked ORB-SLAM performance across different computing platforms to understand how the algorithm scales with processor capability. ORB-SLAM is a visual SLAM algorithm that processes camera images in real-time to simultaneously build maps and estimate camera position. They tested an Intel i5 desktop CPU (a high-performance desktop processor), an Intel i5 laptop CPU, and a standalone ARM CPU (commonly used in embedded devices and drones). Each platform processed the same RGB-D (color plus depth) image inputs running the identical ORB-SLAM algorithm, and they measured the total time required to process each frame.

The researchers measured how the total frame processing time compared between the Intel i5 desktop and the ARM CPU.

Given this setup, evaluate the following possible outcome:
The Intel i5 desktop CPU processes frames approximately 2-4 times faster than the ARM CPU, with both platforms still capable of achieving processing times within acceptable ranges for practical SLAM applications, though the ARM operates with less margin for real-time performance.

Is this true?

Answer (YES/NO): NO